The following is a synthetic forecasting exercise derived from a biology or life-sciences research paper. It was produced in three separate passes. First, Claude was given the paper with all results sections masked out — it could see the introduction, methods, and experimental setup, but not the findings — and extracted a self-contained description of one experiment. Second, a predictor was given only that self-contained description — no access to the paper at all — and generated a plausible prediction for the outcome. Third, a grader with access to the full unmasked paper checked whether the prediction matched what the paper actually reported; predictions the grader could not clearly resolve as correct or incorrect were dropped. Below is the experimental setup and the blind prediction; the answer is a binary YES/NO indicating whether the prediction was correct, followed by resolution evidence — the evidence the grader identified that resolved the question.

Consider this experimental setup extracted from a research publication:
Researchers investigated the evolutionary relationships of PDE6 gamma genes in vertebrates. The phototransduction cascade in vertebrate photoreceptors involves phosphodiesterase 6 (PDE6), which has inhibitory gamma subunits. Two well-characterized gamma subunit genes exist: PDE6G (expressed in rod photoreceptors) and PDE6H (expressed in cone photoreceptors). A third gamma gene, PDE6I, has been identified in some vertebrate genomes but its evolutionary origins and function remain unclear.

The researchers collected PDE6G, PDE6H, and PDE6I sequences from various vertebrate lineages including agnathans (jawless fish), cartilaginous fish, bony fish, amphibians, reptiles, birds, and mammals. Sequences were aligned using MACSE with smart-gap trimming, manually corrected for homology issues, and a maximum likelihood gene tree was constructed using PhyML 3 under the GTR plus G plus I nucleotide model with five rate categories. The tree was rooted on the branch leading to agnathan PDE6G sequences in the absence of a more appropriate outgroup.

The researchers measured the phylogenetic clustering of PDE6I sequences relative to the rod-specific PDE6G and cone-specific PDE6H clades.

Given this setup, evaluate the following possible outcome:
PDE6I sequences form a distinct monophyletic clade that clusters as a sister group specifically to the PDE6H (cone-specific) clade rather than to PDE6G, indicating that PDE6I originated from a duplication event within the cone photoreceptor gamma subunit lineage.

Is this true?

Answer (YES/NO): NO